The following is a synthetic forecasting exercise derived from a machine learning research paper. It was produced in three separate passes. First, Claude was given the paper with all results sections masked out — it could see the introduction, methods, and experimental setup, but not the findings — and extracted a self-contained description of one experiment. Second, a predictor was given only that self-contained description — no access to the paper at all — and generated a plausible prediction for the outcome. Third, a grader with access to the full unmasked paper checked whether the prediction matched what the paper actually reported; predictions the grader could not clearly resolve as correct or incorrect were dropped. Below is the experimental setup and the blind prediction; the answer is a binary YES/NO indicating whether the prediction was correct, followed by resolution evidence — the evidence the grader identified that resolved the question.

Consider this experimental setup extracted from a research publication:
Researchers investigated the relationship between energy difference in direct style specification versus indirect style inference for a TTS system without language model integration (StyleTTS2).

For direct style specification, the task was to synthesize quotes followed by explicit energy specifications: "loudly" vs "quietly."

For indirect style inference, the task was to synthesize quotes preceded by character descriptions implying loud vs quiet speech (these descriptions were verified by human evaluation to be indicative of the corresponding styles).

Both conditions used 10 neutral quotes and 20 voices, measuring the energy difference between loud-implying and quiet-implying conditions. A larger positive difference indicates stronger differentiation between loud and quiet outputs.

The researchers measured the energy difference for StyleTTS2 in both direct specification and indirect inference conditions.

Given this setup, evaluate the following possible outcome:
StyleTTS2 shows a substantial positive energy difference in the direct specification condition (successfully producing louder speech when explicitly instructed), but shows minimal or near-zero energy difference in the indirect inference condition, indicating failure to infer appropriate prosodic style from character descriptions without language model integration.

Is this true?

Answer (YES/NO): NO